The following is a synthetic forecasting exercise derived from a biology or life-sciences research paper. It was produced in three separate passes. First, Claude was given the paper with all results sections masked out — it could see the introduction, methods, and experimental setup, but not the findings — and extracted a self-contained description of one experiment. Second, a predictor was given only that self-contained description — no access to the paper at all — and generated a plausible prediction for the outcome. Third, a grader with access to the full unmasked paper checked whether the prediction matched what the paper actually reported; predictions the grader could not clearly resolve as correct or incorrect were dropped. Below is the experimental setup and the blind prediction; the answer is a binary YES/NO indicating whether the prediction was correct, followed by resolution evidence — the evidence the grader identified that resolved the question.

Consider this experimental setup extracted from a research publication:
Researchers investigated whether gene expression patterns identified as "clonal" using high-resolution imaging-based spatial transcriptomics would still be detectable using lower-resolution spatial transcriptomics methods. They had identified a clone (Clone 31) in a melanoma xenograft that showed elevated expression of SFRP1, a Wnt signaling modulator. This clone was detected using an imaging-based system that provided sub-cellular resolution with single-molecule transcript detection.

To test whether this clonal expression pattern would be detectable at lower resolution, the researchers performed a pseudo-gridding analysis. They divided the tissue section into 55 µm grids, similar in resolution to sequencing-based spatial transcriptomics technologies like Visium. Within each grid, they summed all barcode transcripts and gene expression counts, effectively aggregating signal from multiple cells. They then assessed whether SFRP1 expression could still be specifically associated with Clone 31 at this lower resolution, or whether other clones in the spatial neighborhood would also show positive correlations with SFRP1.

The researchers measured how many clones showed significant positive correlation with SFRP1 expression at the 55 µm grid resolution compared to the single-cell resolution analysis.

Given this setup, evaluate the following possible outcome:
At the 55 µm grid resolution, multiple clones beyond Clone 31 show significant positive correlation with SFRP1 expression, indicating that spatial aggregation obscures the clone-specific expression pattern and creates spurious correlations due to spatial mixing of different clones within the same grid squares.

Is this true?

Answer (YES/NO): YES